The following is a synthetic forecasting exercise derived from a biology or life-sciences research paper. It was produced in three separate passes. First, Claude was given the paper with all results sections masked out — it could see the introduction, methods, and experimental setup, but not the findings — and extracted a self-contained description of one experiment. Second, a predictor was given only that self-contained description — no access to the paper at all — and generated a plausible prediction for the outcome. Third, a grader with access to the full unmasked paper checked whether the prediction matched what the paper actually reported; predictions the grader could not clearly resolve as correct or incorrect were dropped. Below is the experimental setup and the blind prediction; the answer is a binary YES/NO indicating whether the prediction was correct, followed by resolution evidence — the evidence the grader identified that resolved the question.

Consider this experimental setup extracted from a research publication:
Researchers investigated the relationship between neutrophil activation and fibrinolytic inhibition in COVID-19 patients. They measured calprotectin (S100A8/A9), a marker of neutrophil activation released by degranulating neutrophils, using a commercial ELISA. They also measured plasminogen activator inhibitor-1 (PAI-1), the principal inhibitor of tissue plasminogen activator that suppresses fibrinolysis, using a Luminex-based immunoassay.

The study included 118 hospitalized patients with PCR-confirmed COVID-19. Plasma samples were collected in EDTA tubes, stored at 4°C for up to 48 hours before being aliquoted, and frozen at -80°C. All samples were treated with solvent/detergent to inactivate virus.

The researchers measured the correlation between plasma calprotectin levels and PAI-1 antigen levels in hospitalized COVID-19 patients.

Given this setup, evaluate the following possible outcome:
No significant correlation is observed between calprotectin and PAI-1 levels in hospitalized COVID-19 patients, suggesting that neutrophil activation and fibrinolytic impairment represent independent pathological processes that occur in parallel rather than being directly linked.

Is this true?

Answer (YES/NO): NO